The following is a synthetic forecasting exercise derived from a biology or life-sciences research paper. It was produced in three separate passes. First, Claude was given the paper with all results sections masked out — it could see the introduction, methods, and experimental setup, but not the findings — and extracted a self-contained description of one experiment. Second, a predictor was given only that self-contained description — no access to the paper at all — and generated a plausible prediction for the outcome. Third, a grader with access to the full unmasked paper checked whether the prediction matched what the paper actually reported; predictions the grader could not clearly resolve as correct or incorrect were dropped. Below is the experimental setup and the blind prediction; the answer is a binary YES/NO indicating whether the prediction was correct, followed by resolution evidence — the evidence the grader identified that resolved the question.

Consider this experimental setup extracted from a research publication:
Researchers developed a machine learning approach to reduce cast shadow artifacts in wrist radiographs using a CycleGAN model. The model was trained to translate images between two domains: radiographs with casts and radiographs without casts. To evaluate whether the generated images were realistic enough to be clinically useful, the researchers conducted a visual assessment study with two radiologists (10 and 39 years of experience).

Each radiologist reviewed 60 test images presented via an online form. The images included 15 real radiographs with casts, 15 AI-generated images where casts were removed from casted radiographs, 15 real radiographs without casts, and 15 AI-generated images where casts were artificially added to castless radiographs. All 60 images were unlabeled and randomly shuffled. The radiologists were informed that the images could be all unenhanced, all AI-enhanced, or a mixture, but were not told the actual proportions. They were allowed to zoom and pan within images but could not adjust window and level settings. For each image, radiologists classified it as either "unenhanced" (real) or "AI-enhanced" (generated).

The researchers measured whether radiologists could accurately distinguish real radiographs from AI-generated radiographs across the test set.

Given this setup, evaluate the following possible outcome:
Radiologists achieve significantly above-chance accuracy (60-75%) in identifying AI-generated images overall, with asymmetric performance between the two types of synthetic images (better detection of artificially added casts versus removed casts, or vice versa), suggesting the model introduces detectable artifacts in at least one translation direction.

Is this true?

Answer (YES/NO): NO